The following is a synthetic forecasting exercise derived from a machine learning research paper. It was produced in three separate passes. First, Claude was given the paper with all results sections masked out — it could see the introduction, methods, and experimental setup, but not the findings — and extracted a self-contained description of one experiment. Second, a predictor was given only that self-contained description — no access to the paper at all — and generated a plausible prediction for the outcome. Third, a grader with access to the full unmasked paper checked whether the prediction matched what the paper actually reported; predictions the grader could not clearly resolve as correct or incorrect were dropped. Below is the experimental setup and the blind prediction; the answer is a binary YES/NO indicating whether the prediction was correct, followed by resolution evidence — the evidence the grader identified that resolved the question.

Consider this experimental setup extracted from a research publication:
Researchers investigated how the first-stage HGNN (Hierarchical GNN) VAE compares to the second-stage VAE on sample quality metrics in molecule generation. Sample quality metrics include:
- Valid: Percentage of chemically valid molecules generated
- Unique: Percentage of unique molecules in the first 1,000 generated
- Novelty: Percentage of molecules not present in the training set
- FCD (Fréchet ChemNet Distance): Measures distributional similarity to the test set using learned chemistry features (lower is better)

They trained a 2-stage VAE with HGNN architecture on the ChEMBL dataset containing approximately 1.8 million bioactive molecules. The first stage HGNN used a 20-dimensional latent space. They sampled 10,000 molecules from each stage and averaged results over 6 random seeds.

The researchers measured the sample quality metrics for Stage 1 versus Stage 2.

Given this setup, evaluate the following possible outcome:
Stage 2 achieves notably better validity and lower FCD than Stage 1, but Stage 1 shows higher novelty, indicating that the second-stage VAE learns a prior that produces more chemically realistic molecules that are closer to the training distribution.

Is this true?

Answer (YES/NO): NO